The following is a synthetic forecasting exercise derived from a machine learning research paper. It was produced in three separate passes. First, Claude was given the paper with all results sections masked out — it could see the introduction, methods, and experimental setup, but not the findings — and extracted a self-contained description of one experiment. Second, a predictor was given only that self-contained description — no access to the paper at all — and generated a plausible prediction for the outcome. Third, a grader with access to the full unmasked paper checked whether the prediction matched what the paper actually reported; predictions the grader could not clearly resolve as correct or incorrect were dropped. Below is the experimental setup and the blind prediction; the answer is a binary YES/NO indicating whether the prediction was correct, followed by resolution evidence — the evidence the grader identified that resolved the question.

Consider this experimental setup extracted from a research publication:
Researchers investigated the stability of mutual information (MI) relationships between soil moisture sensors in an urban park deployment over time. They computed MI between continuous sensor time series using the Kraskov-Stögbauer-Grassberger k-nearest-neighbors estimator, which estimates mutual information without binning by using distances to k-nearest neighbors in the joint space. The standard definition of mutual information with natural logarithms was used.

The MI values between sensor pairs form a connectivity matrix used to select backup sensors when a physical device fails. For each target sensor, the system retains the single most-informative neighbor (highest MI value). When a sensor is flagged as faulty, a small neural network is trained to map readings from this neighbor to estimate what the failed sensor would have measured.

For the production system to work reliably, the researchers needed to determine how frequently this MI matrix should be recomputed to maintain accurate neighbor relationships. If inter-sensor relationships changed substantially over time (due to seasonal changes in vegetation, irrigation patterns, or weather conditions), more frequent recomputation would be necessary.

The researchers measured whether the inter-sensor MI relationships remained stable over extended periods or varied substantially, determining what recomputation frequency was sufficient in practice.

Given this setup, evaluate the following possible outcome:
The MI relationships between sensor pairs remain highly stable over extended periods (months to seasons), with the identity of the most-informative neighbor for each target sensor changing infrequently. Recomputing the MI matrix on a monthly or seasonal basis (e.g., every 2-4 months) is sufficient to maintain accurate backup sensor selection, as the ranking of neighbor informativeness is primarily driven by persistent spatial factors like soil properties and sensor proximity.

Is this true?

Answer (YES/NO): YES